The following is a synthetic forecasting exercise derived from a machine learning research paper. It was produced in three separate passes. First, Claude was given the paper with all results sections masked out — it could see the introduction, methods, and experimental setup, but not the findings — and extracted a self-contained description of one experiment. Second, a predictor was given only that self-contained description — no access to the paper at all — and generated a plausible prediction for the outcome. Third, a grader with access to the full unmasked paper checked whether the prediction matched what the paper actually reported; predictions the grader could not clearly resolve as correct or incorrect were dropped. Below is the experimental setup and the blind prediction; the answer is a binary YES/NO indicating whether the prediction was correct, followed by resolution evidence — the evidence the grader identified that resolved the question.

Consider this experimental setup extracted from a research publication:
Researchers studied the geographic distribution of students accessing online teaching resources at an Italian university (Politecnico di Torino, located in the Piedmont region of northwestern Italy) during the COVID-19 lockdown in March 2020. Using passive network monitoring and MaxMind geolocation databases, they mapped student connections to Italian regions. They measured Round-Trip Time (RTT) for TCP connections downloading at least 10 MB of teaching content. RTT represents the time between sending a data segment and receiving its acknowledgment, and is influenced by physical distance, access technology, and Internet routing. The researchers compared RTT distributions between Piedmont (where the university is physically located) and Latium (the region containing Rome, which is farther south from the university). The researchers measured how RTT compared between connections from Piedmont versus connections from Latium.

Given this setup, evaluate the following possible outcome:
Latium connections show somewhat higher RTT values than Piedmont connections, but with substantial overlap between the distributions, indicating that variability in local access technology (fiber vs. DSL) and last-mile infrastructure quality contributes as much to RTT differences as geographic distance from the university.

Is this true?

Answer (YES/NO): NO